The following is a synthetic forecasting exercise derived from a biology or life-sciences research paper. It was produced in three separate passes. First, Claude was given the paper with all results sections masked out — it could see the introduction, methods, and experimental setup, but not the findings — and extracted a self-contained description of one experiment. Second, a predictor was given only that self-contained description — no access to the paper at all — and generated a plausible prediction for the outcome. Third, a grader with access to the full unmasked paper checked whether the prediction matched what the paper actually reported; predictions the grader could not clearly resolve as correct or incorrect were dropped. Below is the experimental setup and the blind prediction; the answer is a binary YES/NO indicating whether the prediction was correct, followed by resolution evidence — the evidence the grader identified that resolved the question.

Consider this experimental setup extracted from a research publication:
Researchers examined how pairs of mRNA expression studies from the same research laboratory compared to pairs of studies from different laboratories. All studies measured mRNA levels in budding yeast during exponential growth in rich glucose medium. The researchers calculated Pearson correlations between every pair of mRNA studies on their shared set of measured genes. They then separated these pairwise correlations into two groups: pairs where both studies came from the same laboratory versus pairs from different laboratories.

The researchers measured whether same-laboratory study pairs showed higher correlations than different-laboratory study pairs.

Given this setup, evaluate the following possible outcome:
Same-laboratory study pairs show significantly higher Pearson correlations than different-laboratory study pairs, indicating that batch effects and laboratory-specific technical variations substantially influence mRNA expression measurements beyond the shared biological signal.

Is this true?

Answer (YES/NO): NO